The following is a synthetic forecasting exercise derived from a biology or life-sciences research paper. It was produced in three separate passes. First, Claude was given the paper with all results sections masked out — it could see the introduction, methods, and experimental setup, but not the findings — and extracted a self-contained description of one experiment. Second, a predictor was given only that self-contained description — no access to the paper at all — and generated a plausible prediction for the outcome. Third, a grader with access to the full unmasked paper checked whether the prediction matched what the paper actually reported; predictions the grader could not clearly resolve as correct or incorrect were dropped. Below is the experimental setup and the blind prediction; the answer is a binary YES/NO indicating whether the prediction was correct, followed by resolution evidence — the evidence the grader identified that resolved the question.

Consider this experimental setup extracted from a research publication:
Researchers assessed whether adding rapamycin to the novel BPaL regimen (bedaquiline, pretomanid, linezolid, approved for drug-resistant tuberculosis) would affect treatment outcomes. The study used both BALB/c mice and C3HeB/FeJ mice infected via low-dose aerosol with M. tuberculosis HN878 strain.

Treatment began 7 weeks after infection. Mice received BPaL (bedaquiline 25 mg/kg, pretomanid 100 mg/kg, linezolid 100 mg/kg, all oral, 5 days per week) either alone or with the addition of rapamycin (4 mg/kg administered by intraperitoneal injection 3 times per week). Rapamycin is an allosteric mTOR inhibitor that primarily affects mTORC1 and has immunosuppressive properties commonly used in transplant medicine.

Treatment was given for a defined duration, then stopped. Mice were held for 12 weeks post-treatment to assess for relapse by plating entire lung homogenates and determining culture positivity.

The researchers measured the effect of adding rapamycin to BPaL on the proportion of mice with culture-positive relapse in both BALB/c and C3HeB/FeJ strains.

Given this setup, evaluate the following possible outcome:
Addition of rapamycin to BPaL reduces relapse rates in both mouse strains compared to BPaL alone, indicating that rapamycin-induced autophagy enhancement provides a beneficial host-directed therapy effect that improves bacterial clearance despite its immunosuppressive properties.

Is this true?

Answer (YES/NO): NO